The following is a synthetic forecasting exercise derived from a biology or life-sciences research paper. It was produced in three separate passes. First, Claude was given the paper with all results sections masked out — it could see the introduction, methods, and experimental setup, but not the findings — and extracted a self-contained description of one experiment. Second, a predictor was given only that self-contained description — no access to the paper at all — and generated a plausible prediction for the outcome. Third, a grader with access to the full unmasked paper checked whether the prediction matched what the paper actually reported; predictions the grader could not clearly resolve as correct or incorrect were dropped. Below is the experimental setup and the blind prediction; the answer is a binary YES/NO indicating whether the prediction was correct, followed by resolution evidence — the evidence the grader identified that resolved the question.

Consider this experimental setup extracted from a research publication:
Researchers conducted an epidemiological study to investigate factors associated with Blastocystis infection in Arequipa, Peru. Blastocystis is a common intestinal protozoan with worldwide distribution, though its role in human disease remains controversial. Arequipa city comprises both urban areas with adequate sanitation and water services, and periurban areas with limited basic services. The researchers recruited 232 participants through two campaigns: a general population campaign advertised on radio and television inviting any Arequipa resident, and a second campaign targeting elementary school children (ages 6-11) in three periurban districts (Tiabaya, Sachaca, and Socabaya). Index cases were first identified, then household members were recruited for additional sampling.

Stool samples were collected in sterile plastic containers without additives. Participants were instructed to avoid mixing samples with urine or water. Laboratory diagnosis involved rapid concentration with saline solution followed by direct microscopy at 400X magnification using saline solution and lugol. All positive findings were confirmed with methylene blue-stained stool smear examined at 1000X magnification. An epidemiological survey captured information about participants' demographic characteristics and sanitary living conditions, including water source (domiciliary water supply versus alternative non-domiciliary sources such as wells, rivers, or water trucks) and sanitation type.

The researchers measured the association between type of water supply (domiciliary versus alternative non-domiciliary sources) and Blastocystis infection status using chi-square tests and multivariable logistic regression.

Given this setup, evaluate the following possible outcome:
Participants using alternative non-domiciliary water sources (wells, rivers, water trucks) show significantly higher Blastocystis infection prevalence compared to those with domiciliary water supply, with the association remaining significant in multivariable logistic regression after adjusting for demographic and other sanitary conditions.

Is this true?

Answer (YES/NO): YES